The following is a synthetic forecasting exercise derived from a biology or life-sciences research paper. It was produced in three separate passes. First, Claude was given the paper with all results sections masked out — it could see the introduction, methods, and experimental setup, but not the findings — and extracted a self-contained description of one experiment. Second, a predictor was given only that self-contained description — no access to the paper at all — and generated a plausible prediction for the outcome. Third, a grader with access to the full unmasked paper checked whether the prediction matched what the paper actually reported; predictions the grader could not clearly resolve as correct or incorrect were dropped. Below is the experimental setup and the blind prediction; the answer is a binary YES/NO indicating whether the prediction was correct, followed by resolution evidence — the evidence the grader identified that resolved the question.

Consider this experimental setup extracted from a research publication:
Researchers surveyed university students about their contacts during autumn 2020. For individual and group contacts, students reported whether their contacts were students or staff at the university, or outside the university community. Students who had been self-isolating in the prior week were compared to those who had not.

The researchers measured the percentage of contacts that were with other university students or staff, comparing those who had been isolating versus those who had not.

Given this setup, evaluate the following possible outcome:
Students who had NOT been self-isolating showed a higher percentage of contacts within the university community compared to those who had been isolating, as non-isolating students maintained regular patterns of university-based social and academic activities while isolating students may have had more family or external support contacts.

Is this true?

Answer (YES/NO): NO